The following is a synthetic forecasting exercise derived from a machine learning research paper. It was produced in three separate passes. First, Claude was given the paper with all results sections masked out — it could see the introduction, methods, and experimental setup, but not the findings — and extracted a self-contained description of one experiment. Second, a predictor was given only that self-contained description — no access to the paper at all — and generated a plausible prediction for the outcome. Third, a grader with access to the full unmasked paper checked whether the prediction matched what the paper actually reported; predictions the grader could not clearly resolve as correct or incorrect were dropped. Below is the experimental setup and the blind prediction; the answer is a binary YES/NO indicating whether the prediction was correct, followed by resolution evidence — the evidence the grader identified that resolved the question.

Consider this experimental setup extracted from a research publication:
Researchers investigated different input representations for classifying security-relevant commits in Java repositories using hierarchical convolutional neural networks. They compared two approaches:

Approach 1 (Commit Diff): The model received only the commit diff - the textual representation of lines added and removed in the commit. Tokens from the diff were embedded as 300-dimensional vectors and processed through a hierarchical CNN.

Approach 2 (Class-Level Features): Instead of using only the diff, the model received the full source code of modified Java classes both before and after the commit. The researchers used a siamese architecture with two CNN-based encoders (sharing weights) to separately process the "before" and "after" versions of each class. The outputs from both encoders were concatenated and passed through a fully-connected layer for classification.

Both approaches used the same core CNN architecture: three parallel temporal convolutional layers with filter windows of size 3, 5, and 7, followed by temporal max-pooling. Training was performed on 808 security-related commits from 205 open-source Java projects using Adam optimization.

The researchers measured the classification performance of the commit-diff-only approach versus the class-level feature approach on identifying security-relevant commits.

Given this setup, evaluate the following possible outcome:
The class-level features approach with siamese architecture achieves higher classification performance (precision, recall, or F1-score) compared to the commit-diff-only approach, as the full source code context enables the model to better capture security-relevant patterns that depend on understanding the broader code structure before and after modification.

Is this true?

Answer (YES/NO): YES